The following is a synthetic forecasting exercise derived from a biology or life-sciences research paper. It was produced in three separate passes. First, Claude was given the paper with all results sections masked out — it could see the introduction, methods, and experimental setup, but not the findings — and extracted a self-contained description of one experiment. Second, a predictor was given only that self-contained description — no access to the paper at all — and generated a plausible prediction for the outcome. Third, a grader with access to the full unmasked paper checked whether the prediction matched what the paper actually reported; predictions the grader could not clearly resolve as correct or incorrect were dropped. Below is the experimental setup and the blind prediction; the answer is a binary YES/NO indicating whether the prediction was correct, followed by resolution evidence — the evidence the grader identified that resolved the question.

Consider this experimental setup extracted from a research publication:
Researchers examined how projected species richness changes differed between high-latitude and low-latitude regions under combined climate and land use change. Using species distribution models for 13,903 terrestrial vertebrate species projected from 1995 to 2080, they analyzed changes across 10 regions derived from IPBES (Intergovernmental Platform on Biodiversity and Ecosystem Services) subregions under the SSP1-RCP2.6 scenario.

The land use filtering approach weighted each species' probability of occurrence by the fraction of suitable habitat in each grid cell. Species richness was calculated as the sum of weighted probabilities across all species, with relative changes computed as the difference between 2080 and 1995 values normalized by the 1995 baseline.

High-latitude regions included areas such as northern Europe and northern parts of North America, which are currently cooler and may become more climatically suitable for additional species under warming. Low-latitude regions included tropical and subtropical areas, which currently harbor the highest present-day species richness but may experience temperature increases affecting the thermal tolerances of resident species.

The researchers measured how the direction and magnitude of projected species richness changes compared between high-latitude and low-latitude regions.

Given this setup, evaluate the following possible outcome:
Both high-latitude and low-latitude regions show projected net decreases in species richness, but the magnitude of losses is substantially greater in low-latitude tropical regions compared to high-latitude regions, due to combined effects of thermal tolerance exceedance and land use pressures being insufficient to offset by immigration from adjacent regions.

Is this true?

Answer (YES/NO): NO